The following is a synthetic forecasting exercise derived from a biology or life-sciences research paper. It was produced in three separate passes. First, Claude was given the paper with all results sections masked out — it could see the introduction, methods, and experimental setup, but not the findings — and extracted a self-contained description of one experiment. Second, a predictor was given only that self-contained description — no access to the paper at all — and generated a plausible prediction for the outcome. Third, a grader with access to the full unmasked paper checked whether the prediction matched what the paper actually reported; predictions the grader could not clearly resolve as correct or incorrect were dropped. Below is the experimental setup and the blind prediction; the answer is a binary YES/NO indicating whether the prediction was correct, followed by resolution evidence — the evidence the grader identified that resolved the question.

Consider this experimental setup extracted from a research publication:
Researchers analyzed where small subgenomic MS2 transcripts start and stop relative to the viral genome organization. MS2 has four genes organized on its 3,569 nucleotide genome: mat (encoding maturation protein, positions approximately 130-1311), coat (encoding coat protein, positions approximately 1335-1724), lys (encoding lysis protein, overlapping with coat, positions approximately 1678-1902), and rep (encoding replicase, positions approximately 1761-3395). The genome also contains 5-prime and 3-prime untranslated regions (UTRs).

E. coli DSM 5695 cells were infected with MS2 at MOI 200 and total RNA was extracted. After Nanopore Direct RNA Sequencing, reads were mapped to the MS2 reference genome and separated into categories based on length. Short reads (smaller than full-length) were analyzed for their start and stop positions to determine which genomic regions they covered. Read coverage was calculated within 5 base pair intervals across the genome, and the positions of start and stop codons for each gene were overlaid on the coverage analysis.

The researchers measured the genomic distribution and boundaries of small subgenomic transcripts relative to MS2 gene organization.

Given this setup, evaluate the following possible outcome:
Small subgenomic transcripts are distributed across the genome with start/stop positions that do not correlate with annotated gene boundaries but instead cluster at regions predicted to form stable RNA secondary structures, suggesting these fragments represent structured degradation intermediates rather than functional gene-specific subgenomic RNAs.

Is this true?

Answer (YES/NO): NO